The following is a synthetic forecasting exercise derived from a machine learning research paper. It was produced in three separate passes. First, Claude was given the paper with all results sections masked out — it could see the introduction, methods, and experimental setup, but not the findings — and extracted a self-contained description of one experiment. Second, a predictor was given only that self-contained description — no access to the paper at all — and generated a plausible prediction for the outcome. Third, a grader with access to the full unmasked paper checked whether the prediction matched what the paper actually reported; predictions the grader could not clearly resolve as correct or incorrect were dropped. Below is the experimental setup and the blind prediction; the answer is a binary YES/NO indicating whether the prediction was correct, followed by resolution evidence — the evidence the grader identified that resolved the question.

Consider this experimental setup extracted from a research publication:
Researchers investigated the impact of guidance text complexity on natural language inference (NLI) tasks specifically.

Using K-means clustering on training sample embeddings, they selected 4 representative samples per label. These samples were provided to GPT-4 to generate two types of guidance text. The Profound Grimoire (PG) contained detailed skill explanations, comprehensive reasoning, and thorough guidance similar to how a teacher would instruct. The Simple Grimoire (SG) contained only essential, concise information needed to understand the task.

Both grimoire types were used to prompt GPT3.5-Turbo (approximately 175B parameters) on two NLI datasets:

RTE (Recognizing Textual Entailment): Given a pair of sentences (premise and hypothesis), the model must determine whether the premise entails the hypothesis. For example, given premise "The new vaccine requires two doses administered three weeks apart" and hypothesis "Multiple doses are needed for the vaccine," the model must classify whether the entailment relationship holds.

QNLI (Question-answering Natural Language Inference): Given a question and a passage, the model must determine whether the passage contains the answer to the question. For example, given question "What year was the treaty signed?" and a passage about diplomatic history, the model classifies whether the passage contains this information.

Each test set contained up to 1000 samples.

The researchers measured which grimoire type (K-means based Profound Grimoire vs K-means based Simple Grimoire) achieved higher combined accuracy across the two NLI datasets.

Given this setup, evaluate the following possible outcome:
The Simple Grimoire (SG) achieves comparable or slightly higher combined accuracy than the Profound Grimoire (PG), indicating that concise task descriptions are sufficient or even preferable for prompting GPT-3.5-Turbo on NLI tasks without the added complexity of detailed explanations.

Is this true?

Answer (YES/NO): NO